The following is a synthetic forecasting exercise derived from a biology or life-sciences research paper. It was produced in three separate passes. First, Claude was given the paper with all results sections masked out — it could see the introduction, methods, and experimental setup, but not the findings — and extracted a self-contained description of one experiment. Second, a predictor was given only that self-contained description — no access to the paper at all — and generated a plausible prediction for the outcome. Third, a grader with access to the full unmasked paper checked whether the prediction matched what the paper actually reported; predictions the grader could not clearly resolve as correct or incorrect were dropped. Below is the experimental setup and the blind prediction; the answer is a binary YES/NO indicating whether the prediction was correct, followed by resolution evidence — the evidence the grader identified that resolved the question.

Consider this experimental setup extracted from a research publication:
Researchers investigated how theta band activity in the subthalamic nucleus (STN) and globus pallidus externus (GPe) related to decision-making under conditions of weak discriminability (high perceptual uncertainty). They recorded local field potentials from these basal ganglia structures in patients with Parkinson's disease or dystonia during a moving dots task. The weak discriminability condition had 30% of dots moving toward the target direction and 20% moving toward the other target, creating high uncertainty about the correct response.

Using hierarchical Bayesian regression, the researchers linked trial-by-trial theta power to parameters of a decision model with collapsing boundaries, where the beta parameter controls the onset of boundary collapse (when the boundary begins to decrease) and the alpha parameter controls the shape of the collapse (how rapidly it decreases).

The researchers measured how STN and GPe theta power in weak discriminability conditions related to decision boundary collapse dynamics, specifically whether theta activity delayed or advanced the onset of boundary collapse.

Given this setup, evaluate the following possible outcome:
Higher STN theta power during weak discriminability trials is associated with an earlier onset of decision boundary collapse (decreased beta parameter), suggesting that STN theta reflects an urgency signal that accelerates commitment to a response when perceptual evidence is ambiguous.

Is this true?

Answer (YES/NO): NO